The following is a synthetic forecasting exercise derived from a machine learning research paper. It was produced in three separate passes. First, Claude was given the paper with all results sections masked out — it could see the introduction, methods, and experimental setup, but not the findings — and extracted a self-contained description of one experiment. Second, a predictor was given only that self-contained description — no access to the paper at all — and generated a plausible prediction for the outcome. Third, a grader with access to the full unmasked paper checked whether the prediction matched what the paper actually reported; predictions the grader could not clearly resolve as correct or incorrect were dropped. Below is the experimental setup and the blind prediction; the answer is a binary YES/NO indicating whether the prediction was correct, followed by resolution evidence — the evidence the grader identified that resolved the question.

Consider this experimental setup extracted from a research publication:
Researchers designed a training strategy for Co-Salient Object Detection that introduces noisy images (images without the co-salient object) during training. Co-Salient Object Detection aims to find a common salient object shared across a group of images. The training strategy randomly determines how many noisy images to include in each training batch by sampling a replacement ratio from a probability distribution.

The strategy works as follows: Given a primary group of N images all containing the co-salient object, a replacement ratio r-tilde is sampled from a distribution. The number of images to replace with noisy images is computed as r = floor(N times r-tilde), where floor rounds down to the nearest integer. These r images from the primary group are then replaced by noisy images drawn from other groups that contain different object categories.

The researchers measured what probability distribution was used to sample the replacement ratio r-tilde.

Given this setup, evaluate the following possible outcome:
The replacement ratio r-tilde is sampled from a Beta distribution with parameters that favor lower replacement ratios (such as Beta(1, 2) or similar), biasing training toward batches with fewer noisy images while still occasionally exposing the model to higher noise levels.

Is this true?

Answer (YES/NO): NO